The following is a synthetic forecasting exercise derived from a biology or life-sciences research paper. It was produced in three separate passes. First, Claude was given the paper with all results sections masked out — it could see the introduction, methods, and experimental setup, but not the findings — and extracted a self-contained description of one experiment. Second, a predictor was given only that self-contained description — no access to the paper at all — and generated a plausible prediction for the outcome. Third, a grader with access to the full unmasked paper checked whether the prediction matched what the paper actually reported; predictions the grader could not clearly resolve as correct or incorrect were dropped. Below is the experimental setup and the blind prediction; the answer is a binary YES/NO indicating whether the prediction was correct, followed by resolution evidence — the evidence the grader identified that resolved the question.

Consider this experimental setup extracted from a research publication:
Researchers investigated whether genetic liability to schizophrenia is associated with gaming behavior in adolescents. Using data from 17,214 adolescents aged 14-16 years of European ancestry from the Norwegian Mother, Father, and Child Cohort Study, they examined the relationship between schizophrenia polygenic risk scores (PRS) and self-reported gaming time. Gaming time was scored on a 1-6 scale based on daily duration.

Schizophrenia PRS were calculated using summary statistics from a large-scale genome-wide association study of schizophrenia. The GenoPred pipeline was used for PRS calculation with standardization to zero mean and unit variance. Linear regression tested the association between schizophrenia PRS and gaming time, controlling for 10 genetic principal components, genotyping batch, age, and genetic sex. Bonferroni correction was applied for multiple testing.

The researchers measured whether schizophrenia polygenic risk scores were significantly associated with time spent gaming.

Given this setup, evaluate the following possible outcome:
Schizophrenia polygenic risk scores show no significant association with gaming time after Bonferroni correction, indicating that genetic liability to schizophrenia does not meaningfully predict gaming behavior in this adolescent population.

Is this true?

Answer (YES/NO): NO